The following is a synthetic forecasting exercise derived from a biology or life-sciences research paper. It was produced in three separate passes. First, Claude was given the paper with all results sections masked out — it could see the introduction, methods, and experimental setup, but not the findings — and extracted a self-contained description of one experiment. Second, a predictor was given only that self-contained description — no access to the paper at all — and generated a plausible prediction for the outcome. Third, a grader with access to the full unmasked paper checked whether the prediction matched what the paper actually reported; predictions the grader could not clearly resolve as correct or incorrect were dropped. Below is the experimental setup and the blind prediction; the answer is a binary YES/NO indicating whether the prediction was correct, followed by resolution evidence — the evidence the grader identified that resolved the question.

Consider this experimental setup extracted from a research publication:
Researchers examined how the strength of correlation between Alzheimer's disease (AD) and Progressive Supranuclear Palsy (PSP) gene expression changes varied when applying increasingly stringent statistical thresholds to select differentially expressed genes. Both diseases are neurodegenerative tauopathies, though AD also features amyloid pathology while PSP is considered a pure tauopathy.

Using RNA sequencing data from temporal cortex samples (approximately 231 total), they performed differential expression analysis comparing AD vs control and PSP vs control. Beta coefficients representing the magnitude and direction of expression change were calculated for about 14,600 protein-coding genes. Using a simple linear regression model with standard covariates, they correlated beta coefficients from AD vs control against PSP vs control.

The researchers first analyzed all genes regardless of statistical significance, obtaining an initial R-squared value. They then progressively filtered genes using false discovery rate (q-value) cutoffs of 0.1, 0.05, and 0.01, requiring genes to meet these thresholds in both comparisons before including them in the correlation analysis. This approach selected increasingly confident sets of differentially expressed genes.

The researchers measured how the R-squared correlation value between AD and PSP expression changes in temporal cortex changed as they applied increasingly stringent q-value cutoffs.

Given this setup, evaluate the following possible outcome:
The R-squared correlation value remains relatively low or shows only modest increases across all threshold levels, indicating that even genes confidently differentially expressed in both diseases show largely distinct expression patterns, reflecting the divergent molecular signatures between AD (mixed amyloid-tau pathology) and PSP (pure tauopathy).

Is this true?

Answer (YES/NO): NO